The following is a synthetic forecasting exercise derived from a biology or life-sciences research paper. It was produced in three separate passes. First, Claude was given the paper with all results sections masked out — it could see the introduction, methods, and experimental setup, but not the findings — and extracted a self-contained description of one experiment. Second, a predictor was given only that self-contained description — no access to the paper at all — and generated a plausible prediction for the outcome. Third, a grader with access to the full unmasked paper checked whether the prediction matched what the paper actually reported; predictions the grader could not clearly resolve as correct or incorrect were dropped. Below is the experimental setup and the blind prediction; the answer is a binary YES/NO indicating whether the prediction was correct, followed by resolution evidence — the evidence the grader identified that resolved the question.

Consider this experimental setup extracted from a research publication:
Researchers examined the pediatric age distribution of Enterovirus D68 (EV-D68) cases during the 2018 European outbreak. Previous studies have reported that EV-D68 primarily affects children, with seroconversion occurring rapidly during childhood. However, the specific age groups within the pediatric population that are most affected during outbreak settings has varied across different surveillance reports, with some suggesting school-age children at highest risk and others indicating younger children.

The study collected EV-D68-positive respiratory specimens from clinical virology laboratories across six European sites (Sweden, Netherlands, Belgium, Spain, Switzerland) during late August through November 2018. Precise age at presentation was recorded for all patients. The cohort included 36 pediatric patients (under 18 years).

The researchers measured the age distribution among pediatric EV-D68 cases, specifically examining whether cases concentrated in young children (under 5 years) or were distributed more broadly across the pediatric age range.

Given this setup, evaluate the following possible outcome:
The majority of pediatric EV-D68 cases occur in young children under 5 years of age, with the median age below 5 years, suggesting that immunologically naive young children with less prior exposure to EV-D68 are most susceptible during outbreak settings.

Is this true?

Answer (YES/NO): YES